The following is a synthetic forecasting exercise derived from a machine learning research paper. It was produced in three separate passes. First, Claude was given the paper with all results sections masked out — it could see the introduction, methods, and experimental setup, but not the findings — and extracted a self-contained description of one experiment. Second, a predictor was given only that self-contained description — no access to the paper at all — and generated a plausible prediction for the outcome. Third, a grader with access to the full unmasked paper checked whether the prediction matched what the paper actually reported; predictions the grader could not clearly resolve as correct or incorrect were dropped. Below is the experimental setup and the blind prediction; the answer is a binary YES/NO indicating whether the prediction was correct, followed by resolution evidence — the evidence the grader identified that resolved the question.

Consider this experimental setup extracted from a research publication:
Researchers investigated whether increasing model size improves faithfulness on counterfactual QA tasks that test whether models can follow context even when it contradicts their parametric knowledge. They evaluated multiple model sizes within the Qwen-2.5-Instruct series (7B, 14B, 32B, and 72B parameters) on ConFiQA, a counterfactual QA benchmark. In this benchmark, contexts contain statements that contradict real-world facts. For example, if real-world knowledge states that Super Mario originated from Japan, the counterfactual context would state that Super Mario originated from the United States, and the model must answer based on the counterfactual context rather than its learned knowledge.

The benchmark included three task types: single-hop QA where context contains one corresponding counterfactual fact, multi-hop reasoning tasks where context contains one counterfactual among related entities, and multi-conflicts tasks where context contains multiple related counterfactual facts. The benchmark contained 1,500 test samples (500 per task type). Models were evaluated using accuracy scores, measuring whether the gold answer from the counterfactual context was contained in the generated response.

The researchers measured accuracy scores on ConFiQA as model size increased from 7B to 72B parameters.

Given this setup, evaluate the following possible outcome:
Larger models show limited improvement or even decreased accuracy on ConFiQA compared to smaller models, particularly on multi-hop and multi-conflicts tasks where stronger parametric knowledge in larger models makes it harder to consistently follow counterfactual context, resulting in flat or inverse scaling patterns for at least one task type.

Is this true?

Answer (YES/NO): YES